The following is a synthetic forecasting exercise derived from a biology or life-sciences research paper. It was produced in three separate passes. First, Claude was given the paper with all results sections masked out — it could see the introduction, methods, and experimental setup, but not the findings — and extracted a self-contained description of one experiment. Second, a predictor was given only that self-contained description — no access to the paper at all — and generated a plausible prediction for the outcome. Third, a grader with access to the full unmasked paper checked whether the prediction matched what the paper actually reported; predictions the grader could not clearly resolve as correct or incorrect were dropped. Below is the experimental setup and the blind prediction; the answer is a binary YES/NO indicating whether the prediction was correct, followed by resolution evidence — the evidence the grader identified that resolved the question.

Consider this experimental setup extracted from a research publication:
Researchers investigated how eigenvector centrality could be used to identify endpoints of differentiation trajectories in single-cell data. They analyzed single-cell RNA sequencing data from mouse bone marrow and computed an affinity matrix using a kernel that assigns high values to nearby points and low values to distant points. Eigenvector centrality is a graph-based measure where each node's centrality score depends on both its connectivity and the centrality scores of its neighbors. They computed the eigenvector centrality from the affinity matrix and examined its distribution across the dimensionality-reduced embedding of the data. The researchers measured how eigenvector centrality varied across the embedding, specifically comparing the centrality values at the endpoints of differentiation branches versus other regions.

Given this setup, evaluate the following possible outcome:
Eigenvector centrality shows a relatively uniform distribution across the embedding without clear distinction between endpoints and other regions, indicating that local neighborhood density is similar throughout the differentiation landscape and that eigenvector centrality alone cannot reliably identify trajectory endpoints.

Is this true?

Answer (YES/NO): NO